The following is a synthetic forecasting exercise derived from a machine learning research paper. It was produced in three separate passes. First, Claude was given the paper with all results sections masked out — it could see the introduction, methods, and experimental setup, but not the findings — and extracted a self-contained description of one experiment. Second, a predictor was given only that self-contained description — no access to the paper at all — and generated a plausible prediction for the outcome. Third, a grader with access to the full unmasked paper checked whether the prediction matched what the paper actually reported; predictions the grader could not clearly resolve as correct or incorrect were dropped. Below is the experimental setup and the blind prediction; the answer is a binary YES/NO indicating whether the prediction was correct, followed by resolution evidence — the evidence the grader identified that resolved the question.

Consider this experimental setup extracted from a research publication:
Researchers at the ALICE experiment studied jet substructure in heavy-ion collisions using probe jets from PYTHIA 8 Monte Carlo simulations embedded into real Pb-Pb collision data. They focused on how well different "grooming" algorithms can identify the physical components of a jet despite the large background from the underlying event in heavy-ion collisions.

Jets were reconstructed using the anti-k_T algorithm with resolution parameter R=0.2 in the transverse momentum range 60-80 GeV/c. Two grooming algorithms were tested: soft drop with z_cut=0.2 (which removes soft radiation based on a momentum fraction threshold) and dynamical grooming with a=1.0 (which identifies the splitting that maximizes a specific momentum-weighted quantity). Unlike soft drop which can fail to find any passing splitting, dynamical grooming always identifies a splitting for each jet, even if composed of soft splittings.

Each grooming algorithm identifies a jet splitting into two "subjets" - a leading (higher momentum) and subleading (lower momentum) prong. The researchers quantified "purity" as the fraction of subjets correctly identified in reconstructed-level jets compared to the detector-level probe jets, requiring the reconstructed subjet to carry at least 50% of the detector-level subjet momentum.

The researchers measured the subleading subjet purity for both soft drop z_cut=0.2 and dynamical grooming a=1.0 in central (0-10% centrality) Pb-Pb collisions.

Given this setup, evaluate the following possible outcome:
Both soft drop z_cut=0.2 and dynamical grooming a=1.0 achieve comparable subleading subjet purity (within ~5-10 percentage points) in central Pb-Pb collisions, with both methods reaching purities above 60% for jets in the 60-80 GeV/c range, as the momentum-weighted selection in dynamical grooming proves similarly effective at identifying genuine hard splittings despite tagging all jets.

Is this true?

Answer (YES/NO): NO